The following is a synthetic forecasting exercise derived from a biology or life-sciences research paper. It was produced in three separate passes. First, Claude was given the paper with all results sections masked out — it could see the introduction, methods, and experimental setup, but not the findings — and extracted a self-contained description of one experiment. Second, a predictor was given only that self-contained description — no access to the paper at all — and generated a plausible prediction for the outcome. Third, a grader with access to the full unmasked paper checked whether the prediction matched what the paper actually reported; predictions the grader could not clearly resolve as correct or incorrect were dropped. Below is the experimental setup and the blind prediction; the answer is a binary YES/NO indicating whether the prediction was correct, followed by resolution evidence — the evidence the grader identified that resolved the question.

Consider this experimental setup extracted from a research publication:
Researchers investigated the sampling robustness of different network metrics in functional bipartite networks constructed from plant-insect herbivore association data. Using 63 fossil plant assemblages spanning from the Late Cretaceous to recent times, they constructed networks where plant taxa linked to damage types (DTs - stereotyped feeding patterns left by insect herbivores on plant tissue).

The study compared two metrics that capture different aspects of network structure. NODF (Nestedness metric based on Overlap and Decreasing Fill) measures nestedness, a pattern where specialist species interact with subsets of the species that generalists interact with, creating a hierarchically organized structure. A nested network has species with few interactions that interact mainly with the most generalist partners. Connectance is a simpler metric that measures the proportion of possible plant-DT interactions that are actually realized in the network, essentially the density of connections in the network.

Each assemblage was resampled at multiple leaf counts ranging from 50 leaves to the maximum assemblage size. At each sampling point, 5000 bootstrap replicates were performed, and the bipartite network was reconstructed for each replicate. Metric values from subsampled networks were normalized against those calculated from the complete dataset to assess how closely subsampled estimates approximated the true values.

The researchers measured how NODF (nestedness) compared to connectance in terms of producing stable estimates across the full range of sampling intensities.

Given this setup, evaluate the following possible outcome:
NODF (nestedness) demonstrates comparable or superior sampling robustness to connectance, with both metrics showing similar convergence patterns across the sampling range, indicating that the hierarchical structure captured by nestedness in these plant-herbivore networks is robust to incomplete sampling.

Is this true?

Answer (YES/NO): NO